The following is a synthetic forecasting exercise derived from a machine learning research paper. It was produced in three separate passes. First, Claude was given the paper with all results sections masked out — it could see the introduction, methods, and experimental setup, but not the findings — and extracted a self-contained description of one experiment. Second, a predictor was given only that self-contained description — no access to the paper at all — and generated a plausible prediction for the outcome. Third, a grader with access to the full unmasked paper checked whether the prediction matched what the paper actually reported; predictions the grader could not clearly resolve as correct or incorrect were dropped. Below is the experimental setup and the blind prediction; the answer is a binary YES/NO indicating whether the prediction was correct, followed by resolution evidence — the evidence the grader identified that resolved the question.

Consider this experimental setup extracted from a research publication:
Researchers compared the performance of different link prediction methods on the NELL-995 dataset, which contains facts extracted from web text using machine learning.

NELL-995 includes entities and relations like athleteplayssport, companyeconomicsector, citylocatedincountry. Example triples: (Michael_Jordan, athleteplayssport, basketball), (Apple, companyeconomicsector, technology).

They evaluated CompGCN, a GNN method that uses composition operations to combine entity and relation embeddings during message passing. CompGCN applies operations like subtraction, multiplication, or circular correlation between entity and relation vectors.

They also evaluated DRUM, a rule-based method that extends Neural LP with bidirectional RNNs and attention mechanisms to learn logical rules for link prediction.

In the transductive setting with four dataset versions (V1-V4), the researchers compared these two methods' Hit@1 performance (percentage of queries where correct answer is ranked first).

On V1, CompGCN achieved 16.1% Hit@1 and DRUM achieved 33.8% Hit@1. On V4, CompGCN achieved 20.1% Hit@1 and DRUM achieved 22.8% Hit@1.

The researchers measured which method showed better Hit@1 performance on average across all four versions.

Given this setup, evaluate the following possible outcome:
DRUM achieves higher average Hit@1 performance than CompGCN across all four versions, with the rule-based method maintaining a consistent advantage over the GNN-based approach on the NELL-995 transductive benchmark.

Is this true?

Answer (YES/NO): YES